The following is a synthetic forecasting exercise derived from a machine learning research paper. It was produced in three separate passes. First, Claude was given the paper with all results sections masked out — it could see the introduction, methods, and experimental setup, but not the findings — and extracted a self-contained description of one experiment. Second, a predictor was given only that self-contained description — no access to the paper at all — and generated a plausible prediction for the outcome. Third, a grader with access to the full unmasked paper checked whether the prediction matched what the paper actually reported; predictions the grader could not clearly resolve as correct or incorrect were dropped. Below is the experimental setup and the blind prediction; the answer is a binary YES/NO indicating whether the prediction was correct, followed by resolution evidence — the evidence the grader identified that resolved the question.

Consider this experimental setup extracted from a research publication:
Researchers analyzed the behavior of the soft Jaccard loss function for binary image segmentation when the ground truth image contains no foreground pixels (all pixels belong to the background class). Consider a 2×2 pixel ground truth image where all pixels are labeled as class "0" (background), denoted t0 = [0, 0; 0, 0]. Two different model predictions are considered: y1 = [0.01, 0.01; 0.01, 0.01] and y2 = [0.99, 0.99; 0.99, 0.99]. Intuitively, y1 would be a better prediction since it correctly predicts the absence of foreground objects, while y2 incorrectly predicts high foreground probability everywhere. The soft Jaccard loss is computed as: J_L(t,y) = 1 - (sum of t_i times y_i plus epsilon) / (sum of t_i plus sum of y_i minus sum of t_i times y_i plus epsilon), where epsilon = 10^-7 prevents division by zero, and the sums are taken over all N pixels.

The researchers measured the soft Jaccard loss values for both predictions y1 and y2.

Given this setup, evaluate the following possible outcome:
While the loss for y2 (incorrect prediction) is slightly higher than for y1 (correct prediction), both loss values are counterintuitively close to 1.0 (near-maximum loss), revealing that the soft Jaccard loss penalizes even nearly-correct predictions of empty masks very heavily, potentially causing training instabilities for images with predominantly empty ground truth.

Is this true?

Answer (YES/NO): NO